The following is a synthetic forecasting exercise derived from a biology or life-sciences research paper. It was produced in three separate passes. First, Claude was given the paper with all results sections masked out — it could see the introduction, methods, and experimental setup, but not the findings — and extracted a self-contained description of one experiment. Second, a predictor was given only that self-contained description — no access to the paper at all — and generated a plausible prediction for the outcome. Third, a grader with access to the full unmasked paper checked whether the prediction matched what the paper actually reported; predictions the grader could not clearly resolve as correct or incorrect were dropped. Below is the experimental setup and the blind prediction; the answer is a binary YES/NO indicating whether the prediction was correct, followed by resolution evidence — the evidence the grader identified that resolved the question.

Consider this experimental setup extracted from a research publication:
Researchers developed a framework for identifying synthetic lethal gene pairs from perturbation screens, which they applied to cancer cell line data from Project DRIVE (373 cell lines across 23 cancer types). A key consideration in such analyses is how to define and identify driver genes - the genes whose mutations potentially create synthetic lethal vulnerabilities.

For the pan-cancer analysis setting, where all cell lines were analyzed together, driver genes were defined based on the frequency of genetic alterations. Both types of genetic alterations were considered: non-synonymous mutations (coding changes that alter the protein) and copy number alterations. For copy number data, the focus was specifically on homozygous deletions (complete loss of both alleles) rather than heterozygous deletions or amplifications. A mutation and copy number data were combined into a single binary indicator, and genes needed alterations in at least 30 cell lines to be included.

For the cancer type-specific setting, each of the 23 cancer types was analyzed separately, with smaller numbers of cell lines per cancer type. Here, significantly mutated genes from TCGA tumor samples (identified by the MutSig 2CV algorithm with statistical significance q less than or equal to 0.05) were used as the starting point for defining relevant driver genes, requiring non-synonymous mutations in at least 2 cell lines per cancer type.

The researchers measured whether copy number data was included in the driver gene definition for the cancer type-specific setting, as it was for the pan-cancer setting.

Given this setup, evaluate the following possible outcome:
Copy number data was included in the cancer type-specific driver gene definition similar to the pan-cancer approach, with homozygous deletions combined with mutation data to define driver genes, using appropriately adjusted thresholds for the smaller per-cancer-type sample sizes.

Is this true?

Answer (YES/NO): NO